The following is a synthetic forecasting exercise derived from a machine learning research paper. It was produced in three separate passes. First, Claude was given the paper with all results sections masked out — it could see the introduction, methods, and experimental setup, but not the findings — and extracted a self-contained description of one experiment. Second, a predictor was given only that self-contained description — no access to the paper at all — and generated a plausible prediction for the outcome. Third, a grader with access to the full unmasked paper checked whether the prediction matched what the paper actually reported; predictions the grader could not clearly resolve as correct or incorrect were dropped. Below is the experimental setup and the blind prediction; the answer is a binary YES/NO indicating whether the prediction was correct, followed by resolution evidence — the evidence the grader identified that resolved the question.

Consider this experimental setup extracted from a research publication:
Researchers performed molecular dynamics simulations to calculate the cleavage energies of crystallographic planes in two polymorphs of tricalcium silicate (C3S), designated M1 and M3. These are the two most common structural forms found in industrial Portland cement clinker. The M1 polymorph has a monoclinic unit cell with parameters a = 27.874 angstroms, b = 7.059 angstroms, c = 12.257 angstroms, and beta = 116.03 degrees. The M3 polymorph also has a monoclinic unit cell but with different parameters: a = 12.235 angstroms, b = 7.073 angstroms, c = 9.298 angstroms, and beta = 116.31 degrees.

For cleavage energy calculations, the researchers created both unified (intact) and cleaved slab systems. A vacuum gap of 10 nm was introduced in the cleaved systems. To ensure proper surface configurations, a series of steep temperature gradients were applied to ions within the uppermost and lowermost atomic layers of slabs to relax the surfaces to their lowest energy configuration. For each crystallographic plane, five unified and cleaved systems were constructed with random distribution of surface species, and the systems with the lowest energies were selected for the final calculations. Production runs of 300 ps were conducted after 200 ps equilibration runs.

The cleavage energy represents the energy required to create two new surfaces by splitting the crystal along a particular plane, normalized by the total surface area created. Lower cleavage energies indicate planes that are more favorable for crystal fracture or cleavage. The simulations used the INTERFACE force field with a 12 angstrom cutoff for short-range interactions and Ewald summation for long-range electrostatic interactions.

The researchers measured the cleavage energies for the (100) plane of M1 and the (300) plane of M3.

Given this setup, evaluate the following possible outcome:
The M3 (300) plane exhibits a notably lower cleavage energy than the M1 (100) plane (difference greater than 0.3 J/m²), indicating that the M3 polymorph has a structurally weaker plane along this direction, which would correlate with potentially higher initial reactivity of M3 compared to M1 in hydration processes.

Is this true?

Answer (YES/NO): NO